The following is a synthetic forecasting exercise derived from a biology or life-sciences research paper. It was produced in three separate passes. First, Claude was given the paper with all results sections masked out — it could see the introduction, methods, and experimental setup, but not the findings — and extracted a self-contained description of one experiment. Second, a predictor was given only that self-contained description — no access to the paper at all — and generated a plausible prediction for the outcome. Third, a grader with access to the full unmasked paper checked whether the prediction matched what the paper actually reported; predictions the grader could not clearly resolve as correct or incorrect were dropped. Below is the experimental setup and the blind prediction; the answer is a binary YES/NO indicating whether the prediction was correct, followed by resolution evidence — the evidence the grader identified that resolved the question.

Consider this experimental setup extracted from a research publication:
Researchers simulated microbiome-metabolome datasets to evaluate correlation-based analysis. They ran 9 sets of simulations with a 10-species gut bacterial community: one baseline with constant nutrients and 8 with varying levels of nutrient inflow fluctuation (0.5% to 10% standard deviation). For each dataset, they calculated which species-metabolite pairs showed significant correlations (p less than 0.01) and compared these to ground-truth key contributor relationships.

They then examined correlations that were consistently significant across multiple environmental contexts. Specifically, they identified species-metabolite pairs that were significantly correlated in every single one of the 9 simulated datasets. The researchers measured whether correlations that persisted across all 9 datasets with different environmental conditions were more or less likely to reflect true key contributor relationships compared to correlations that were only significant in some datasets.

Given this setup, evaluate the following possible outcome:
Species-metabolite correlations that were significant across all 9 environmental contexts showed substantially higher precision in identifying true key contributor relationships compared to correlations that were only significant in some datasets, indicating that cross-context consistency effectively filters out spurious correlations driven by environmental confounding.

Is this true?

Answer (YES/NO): NO